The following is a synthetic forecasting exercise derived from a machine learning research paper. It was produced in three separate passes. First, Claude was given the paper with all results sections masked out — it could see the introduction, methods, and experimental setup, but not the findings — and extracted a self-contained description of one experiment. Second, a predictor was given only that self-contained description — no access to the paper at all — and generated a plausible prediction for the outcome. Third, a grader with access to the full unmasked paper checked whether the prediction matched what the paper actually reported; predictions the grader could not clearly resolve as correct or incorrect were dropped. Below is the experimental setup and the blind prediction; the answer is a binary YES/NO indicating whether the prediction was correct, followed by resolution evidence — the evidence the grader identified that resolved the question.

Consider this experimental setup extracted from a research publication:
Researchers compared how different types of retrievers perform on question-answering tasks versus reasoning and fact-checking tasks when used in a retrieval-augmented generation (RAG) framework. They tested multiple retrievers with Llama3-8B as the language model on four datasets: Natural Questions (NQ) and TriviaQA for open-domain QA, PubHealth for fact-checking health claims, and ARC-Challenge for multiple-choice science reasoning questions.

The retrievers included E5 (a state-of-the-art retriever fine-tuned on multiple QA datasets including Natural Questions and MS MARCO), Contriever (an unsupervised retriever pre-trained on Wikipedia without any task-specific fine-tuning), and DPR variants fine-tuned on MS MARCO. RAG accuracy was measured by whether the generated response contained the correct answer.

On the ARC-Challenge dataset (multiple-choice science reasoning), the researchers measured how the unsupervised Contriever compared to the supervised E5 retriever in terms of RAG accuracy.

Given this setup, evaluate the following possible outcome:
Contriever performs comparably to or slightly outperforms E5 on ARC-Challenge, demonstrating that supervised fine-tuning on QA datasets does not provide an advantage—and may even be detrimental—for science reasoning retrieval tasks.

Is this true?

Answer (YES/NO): YES